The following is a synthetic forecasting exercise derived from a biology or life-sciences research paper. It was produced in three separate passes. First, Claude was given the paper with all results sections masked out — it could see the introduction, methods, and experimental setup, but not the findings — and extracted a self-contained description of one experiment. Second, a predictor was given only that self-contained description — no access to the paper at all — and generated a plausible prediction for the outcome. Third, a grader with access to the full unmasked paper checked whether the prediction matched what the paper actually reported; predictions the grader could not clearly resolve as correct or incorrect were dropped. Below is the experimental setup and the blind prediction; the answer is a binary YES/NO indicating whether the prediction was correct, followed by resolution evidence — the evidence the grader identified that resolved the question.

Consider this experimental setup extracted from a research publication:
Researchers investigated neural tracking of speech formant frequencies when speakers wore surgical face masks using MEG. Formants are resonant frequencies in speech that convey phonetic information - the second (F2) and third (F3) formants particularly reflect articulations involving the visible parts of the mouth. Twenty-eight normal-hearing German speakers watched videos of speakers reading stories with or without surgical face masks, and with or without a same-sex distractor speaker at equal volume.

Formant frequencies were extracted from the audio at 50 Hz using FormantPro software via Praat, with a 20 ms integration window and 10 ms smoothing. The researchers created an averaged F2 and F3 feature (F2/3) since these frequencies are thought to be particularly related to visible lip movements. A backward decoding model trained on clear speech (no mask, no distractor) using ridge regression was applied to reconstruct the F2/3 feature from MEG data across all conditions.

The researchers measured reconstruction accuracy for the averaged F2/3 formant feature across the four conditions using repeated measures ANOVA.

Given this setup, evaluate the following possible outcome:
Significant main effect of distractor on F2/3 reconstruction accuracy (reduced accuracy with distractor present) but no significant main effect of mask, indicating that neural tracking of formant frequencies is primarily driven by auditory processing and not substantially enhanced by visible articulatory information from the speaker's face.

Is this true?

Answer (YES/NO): NO